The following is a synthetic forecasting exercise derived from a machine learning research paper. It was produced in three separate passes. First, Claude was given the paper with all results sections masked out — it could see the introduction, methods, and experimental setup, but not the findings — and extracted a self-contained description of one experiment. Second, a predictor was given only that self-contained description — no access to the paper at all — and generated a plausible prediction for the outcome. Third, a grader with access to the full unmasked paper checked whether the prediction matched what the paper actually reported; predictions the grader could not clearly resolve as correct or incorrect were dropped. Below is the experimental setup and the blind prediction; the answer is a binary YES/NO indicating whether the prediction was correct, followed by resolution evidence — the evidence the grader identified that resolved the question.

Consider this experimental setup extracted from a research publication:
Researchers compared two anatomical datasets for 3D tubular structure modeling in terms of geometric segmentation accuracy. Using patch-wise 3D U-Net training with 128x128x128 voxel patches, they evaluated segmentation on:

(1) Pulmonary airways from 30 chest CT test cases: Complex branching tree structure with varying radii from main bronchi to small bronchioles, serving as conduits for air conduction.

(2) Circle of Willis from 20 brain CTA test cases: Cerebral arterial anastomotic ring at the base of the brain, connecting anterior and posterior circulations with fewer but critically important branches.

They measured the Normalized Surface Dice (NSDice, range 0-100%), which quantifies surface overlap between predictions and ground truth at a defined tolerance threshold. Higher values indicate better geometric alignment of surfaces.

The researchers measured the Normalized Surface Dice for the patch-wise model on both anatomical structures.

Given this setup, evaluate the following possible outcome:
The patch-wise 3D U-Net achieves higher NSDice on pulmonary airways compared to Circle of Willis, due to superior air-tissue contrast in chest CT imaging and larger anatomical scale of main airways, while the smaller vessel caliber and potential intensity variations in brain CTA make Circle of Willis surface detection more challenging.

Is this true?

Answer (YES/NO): YES